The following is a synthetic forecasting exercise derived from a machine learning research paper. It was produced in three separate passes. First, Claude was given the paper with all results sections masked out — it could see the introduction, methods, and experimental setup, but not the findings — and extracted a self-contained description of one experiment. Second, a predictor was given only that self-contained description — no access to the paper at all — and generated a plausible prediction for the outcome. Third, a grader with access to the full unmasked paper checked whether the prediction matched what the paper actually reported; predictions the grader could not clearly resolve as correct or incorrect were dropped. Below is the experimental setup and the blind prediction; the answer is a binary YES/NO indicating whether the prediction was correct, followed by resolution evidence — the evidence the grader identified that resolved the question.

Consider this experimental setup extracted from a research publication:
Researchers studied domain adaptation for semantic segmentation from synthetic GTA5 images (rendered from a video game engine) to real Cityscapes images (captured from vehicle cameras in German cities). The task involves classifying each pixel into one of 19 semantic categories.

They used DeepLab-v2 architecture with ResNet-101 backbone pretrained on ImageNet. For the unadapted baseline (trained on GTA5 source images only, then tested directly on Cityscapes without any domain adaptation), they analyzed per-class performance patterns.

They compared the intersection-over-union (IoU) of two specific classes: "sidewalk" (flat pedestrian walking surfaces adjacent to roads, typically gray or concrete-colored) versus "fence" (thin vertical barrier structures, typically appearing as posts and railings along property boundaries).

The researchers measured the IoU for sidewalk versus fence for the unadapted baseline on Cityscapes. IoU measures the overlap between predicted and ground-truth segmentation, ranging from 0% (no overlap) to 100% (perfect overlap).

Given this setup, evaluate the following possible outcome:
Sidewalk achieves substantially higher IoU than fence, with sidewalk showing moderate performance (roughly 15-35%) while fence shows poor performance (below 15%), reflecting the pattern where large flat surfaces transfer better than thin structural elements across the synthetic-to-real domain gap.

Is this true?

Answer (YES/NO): NO